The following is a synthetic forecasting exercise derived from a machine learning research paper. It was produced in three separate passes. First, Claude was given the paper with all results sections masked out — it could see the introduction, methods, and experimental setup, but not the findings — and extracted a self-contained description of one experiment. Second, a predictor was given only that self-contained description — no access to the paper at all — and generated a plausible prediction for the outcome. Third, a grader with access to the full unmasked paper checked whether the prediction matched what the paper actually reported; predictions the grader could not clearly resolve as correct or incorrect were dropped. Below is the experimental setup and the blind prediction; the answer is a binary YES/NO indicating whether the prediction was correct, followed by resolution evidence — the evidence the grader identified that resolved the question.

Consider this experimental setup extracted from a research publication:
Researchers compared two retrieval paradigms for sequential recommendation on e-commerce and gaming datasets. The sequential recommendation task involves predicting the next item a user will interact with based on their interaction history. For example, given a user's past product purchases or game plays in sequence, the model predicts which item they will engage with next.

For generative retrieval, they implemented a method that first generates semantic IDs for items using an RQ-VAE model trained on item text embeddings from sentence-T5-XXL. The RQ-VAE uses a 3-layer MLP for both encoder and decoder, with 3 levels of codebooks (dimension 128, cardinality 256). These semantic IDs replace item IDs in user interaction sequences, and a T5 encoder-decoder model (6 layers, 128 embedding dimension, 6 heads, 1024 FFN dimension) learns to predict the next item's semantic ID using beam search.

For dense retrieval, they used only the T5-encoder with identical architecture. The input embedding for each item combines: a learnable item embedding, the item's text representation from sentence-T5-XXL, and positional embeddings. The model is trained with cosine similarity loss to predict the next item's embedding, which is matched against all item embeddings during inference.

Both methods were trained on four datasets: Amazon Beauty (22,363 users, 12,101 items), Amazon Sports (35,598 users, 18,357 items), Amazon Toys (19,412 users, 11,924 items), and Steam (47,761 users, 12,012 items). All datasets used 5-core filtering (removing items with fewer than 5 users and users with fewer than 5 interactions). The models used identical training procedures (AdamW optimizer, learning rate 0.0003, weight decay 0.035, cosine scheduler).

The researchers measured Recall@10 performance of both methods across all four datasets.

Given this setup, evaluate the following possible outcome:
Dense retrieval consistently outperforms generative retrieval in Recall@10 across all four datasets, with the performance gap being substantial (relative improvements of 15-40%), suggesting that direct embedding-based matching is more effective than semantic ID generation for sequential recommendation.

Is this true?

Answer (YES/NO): NO